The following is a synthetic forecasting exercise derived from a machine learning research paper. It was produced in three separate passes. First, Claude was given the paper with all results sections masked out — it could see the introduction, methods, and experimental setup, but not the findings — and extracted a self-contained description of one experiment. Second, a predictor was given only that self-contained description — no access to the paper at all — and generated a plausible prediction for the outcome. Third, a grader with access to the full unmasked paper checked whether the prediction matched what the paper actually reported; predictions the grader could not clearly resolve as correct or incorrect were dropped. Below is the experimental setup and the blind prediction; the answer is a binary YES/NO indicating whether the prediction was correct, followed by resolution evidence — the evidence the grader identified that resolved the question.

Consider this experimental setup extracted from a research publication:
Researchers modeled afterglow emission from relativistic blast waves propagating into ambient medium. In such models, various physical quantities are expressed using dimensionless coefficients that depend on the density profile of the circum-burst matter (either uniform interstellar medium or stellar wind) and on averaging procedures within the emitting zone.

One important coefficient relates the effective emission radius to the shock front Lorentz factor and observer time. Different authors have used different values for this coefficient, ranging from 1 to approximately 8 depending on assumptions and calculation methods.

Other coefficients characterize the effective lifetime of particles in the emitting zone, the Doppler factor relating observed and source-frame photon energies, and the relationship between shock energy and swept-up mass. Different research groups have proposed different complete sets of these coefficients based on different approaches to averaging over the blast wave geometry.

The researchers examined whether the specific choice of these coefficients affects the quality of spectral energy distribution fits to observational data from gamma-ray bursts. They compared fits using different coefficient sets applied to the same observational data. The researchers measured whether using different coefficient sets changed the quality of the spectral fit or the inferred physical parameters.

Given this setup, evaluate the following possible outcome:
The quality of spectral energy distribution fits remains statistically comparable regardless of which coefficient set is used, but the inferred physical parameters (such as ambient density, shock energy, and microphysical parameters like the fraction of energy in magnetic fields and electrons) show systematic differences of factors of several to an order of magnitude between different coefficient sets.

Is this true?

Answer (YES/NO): NO